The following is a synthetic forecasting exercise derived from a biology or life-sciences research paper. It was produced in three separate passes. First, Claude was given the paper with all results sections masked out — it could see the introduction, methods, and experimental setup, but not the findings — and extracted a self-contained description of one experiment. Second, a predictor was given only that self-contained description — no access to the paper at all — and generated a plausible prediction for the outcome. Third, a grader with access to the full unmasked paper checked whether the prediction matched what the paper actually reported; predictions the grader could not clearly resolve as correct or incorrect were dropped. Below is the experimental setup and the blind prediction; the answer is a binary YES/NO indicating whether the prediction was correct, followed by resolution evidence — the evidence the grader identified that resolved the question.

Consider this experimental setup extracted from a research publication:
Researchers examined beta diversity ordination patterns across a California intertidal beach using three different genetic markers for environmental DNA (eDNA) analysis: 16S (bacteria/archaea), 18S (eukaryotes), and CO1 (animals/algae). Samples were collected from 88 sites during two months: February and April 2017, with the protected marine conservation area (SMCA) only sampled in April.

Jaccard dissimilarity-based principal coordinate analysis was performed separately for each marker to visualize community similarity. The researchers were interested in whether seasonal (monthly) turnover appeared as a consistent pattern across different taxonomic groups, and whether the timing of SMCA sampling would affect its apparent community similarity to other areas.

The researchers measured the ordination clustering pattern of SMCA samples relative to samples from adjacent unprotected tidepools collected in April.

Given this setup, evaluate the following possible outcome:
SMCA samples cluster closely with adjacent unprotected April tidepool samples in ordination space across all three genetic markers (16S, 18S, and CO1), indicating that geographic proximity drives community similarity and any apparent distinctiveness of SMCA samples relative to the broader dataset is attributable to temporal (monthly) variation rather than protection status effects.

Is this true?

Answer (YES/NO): NO